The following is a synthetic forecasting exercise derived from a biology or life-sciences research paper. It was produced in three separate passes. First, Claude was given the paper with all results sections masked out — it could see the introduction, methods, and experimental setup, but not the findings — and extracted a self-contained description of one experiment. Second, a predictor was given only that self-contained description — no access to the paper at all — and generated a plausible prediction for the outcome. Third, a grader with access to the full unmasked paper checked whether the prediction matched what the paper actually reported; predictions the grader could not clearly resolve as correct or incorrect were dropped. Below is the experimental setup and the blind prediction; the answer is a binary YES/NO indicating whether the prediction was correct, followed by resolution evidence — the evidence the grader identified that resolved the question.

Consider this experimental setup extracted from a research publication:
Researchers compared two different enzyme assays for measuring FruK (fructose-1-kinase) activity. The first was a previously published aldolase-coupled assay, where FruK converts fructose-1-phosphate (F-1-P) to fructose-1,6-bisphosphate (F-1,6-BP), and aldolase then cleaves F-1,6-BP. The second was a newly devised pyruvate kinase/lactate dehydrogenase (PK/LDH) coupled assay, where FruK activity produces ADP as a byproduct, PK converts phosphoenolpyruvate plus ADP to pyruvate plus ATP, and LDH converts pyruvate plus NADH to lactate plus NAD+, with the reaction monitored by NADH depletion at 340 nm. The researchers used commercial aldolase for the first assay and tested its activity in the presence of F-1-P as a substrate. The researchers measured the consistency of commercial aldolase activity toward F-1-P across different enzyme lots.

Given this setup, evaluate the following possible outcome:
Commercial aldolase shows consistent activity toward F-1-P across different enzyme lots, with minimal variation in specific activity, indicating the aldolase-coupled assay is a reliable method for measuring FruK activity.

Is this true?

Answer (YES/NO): NO